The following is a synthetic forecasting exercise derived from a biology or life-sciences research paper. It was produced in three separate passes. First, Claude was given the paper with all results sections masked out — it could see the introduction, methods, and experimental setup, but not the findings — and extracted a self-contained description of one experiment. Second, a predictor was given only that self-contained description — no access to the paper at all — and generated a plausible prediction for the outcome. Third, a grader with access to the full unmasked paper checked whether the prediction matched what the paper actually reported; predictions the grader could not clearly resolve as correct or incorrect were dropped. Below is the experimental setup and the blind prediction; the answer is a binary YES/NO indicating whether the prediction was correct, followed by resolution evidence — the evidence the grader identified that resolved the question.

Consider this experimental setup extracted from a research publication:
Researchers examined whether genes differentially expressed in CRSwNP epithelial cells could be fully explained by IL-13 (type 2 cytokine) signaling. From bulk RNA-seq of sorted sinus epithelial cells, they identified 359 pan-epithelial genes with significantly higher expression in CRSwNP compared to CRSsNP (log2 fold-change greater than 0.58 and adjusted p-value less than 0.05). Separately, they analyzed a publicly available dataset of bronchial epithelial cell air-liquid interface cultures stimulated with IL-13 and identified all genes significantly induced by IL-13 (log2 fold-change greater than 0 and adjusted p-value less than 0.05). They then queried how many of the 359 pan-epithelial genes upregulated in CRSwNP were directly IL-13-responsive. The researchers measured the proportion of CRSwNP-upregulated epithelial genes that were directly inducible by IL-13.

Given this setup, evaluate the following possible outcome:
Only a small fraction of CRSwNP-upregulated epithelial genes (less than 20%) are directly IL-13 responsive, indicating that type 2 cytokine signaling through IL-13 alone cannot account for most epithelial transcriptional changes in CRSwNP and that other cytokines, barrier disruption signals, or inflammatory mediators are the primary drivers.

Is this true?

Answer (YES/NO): NO